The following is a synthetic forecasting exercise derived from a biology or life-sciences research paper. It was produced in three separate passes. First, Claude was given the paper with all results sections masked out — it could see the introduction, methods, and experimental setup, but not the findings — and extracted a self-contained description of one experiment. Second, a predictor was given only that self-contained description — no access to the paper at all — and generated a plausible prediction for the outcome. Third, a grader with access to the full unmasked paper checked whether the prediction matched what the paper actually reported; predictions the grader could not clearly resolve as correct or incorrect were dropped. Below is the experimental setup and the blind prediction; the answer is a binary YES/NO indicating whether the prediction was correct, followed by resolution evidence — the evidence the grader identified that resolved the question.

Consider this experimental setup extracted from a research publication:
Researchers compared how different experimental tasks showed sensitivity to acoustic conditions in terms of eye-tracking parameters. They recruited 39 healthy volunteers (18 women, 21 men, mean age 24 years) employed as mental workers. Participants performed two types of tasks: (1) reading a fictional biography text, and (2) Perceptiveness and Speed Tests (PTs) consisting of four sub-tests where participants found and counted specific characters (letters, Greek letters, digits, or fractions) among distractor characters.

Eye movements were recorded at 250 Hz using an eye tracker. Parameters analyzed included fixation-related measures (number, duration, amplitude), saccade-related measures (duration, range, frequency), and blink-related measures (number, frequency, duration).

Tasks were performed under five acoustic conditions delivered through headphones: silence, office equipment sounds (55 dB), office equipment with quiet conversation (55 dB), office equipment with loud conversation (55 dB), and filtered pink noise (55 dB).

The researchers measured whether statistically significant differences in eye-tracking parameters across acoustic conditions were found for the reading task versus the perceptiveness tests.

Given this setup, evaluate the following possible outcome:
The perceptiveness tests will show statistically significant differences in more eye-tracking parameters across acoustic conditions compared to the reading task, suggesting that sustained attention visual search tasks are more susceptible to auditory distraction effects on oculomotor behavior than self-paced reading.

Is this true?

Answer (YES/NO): YES